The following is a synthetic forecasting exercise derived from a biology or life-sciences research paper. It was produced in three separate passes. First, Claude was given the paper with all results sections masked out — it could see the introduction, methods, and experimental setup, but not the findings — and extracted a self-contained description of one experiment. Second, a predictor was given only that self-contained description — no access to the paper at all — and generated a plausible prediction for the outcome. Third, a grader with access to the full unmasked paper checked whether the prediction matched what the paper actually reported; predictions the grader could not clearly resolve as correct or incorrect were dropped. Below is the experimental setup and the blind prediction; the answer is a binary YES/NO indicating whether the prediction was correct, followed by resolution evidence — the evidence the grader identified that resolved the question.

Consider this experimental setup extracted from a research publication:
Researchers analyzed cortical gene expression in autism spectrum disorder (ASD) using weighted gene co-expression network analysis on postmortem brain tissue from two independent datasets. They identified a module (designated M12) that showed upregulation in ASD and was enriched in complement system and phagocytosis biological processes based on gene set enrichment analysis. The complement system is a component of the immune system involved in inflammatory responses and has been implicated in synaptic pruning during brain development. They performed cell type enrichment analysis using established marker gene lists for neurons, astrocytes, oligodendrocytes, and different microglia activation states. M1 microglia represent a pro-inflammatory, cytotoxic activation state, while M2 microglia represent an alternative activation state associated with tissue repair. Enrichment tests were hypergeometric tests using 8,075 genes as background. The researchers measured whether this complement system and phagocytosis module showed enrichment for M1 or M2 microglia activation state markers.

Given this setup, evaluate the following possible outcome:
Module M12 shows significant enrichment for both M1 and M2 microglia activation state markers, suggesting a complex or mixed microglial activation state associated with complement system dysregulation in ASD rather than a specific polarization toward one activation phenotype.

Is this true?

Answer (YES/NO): NO